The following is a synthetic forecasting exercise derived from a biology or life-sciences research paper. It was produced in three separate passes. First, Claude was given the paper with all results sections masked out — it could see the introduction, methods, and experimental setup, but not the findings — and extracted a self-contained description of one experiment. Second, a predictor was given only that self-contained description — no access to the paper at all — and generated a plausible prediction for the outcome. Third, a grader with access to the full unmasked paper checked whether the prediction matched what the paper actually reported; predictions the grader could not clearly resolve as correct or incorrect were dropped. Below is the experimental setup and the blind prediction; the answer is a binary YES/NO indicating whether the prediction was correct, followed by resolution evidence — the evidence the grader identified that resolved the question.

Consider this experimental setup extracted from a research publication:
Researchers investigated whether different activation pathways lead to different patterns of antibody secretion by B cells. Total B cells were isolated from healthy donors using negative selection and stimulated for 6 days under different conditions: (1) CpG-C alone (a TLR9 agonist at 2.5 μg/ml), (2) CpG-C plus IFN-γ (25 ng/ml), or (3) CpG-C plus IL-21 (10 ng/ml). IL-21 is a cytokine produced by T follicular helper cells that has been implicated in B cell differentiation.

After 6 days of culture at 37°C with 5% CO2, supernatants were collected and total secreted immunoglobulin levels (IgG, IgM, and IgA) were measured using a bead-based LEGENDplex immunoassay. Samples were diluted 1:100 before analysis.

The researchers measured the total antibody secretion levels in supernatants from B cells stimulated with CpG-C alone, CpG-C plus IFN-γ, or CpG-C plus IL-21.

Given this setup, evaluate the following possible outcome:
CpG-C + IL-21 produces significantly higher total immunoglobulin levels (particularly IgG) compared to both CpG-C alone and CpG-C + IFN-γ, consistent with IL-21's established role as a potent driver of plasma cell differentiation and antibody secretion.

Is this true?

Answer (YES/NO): NO